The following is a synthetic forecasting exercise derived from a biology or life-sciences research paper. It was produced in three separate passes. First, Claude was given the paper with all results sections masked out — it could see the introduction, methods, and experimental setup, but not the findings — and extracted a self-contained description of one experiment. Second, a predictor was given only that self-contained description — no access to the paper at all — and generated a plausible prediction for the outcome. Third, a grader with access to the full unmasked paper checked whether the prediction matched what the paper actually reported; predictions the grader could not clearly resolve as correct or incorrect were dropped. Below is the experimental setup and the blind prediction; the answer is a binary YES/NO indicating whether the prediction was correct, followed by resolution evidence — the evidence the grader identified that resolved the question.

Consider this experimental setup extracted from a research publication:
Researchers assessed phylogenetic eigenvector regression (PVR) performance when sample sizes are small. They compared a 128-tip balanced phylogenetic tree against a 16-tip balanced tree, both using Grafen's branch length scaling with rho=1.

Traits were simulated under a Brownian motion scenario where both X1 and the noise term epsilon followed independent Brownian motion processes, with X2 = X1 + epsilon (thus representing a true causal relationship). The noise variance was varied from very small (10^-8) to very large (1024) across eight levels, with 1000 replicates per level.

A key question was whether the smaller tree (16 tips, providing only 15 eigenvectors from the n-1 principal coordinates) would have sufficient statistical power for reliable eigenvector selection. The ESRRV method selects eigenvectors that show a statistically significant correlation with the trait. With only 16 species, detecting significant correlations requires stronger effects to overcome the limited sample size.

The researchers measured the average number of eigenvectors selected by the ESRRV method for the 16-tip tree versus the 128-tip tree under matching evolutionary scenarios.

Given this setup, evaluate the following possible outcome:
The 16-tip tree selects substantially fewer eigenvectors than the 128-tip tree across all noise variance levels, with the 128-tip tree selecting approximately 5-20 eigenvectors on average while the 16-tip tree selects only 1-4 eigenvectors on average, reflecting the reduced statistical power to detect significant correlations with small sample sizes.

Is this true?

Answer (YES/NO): NO